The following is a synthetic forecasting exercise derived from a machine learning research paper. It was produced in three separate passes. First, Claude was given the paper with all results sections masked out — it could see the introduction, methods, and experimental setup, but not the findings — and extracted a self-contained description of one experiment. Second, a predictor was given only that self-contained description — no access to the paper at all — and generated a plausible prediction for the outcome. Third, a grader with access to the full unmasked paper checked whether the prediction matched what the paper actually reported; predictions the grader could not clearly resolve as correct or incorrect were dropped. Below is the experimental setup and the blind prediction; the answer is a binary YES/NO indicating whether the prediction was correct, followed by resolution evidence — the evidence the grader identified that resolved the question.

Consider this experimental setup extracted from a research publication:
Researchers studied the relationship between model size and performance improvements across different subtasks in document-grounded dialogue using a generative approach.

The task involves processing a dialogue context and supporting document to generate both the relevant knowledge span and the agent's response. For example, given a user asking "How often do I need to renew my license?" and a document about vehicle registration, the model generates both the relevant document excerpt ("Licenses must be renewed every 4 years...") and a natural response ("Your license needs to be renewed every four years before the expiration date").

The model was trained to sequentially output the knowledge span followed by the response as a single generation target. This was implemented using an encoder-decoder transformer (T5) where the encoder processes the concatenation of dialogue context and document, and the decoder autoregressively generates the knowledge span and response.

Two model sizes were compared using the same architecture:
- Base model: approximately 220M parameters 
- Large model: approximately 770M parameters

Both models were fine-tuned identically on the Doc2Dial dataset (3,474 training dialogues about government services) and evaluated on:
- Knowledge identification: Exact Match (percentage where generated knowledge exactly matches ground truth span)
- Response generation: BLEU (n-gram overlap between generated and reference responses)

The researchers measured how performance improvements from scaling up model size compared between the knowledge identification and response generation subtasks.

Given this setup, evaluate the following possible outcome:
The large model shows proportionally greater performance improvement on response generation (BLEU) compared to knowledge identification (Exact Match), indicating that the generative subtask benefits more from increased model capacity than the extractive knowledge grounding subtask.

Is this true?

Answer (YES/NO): NO